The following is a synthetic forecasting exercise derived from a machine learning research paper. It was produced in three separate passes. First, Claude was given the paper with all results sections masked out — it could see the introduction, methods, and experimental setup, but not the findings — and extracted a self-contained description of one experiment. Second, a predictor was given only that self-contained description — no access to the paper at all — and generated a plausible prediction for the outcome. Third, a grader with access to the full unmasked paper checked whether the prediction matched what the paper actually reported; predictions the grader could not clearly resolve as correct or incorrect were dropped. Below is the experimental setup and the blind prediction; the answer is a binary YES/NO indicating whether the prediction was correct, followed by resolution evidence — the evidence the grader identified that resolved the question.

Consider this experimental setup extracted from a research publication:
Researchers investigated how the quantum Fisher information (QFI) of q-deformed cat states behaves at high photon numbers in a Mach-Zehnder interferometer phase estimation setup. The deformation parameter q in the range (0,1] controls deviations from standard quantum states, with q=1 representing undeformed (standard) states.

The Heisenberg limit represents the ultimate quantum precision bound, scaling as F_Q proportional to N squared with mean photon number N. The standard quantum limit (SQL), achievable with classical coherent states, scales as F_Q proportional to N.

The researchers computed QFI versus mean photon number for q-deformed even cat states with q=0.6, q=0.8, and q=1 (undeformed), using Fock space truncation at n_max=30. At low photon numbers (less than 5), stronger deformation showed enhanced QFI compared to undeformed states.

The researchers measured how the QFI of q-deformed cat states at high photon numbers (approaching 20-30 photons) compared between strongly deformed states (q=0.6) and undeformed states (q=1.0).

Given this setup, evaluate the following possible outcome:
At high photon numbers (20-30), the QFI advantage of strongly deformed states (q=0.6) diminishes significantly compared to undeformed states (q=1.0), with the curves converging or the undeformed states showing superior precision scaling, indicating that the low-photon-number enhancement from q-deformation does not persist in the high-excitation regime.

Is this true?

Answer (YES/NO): NO